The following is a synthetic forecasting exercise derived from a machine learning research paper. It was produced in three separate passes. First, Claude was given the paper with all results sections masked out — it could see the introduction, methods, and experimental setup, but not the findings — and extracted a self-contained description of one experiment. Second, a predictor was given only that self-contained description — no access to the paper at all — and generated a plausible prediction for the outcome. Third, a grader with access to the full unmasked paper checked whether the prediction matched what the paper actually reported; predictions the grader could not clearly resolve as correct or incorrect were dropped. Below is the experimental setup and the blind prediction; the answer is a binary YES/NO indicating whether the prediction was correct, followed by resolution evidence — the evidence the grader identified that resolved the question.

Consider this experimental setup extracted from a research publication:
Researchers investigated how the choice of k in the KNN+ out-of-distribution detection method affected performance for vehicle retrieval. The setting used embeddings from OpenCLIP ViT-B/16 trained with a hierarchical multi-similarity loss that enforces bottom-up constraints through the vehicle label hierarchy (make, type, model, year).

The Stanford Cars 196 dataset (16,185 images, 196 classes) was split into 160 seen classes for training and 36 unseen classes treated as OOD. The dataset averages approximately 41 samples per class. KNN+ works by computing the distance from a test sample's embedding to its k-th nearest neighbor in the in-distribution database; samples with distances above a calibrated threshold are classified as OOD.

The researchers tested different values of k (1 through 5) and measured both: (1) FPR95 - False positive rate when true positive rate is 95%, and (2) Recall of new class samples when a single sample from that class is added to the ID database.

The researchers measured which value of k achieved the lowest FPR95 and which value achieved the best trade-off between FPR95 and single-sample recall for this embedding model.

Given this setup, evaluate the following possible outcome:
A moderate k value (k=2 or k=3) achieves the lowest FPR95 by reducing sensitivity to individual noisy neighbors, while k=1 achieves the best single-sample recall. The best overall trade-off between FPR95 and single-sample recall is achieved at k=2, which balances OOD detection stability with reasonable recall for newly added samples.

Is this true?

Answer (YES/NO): NO